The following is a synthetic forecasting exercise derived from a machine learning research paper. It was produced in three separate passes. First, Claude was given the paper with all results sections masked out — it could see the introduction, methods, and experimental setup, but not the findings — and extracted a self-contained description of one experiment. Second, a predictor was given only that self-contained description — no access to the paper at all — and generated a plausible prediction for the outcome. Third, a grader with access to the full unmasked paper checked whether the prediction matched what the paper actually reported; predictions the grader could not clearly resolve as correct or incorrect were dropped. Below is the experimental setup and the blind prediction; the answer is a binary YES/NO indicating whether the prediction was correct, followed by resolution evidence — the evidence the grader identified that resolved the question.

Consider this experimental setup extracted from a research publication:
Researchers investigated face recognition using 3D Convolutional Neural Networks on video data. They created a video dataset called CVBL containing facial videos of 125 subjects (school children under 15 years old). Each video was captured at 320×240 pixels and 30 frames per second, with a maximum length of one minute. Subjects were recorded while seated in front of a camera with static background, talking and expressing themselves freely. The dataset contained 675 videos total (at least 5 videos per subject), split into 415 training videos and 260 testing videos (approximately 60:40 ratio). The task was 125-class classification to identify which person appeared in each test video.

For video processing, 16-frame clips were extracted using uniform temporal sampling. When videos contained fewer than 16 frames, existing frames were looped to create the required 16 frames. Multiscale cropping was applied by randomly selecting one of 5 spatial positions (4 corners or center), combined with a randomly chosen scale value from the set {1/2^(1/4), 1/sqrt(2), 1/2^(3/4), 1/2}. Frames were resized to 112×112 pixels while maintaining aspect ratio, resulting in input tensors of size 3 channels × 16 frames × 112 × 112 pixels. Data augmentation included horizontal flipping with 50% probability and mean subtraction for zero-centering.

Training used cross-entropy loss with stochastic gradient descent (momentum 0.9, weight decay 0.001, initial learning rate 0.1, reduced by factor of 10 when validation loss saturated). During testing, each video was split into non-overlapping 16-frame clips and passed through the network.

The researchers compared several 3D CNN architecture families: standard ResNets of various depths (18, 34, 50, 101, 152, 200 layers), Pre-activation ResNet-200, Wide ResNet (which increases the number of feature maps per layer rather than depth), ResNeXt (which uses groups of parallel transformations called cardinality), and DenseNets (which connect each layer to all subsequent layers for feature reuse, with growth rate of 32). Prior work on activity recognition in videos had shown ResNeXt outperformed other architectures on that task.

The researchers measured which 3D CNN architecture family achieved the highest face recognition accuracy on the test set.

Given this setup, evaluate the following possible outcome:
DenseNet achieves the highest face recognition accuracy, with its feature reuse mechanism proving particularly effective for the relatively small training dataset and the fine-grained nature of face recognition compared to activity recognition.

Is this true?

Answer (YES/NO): YES